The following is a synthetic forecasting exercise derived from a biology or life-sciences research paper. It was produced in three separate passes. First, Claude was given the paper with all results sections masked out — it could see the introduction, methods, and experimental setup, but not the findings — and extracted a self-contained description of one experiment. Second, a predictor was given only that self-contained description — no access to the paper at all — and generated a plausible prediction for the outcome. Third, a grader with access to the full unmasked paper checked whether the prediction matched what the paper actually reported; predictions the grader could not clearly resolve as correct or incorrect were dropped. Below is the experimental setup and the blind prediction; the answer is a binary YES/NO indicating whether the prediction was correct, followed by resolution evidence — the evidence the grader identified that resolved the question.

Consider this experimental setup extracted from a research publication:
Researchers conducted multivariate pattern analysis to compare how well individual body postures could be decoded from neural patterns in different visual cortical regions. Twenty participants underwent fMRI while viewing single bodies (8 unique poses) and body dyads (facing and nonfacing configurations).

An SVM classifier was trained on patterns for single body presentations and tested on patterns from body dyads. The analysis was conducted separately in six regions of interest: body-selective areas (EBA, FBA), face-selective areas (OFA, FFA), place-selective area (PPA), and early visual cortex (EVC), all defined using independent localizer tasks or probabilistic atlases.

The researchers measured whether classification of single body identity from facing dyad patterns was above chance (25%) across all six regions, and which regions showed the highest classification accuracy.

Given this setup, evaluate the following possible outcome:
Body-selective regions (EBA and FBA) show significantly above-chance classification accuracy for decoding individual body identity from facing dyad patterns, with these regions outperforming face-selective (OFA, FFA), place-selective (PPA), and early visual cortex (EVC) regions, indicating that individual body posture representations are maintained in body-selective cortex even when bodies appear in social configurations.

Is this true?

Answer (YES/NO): NO